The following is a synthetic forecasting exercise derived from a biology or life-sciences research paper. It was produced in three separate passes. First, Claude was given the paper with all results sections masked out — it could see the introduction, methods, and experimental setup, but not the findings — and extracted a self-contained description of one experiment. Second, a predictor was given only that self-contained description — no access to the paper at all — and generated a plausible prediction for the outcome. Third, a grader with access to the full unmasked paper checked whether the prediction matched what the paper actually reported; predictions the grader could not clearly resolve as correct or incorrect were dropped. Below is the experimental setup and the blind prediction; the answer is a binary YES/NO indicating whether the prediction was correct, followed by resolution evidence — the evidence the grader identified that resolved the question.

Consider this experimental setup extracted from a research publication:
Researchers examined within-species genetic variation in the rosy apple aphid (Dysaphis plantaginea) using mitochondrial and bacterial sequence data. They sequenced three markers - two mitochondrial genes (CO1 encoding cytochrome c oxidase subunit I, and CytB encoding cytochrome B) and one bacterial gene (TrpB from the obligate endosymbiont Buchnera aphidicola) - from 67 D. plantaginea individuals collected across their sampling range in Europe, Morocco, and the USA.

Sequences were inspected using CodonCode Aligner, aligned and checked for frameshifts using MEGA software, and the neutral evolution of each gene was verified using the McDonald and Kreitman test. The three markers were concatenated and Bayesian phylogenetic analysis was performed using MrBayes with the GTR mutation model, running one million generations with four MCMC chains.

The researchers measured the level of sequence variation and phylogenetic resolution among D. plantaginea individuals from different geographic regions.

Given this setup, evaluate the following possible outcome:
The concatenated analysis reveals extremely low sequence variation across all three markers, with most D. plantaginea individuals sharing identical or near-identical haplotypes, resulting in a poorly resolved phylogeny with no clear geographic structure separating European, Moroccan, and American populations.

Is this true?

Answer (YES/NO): YES